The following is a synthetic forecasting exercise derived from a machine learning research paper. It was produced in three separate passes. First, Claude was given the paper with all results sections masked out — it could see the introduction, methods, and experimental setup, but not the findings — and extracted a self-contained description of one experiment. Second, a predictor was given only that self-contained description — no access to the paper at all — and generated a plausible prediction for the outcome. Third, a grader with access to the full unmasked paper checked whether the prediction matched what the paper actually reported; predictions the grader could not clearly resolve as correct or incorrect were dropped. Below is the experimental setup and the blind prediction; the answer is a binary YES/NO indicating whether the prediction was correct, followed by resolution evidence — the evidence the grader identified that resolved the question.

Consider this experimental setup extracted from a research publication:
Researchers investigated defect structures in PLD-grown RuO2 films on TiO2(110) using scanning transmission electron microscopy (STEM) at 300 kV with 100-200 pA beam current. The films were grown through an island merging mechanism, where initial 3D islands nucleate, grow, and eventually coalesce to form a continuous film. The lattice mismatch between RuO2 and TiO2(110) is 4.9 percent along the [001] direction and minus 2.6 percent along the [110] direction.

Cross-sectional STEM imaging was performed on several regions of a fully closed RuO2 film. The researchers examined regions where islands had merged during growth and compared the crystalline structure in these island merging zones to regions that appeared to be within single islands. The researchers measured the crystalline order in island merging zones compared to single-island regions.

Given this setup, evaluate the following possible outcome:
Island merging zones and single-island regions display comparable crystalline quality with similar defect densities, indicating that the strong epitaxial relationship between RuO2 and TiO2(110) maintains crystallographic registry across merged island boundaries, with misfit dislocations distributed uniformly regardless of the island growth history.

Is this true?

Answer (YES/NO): NO